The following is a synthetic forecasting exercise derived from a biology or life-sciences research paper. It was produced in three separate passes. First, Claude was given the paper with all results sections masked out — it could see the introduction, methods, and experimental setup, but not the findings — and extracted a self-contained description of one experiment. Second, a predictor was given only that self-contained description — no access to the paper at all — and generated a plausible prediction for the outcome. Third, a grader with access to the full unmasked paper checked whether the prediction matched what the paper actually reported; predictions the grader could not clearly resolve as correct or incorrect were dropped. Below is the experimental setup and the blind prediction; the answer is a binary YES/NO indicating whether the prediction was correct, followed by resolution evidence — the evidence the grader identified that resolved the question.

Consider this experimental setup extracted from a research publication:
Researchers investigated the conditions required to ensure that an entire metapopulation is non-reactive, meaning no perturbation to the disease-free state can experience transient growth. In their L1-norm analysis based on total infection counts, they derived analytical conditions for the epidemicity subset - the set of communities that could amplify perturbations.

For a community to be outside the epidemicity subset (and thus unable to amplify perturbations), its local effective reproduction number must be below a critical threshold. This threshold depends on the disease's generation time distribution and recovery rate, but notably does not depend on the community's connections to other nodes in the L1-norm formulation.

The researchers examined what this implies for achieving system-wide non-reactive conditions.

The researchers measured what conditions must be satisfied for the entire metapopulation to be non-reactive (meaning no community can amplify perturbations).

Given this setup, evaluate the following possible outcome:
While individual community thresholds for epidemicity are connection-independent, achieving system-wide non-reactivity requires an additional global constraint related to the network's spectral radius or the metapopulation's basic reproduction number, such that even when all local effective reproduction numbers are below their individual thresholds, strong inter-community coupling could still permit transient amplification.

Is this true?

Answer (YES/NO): NO